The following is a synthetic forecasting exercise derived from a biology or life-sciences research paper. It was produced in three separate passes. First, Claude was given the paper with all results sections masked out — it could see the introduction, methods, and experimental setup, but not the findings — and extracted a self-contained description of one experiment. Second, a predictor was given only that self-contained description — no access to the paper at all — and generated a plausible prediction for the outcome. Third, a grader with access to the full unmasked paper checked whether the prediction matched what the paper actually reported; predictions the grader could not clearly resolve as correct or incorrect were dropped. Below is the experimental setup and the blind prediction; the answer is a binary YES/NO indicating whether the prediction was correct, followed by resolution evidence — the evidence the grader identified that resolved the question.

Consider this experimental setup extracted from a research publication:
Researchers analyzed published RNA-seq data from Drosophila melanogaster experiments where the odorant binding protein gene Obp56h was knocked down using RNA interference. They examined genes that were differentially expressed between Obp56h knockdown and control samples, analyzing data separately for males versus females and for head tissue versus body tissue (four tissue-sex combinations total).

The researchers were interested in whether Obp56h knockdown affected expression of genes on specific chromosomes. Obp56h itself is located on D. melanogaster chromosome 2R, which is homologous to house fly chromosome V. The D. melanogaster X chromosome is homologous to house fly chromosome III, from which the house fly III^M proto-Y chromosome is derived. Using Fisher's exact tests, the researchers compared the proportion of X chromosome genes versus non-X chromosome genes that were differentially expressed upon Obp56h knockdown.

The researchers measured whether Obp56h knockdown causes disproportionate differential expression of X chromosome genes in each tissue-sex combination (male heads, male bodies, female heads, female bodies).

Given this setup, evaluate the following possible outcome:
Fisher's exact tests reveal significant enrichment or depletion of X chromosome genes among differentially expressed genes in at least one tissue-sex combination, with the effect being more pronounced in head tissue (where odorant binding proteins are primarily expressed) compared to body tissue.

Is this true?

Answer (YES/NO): YES